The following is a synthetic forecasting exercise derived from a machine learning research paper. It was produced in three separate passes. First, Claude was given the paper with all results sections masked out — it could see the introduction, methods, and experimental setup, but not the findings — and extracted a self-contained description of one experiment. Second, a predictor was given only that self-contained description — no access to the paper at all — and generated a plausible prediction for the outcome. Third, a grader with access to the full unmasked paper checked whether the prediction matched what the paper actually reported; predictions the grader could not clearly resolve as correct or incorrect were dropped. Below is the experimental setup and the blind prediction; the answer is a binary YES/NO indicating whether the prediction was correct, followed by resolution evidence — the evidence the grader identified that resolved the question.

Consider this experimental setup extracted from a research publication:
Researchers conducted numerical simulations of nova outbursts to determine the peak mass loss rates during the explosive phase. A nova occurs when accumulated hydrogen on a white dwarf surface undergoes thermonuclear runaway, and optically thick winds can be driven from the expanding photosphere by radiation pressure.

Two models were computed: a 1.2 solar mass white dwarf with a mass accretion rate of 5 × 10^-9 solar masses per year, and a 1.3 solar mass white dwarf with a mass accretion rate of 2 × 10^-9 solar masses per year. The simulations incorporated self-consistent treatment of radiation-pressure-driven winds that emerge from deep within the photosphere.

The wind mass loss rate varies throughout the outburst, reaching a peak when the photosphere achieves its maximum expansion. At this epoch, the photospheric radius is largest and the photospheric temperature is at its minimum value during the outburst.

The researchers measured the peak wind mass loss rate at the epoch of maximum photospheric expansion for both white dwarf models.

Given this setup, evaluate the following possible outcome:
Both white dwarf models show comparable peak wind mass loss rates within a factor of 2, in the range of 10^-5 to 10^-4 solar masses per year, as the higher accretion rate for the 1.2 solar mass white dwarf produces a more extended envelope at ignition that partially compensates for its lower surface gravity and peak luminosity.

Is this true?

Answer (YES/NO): YES